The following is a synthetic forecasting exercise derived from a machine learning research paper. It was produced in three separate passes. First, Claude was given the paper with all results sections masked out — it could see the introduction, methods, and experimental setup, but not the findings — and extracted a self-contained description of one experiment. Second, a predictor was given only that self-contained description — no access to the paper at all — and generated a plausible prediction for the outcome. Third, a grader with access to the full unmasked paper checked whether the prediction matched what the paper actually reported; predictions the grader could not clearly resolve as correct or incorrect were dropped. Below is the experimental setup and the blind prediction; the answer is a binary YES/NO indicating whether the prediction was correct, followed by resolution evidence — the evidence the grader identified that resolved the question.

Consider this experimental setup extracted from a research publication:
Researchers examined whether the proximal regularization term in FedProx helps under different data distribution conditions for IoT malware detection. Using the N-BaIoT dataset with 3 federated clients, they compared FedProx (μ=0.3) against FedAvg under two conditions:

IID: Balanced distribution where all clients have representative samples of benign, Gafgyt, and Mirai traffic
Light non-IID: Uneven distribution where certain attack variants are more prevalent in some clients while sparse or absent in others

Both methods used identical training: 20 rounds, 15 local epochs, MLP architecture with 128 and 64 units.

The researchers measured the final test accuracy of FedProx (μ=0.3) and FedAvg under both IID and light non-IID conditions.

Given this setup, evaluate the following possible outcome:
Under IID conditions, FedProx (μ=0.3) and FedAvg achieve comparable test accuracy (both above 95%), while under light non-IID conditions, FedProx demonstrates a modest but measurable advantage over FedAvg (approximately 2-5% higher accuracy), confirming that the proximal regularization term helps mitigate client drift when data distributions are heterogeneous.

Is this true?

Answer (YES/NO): NO